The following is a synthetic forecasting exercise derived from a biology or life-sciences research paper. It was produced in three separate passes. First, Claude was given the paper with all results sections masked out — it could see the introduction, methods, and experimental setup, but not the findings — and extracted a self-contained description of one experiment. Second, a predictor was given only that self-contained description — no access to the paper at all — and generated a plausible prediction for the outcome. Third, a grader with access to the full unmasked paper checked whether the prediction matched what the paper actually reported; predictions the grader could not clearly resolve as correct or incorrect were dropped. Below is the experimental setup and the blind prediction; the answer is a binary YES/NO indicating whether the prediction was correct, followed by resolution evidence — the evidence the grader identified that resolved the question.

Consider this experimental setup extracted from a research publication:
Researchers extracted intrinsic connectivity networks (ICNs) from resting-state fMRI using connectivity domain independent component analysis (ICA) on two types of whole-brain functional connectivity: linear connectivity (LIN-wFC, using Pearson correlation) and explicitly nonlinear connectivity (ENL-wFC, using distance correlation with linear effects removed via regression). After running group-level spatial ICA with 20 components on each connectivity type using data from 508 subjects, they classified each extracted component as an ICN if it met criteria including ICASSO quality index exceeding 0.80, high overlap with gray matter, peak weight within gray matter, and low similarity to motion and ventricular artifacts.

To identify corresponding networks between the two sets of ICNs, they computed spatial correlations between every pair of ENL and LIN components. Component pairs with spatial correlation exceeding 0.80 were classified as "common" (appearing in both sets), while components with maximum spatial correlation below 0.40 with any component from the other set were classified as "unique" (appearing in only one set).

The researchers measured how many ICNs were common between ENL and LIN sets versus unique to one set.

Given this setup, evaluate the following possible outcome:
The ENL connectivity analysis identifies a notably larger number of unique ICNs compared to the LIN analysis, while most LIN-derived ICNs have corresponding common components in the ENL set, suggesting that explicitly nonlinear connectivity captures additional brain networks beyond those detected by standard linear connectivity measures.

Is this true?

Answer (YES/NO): NO